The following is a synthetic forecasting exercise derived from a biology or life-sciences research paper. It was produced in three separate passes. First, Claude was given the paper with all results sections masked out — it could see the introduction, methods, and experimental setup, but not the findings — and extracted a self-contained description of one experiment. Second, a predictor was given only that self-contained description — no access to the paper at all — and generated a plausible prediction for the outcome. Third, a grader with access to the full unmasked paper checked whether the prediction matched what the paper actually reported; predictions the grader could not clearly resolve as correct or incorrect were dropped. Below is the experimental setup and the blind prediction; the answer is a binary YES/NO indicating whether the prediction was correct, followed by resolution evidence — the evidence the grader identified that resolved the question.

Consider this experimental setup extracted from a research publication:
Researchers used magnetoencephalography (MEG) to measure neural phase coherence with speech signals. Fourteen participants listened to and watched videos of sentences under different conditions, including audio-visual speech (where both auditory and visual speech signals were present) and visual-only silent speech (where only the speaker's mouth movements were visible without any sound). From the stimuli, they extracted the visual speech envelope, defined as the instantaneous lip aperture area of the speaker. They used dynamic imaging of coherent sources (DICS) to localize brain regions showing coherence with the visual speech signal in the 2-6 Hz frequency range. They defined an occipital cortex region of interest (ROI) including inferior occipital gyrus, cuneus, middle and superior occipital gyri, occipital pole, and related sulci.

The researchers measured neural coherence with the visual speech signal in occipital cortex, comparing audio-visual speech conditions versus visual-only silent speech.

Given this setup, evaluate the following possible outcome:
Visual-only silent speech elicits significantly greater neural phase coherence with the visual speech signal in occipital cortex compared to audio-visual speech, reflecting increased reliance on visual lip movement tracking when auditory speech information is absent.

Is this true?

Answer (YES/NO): NO